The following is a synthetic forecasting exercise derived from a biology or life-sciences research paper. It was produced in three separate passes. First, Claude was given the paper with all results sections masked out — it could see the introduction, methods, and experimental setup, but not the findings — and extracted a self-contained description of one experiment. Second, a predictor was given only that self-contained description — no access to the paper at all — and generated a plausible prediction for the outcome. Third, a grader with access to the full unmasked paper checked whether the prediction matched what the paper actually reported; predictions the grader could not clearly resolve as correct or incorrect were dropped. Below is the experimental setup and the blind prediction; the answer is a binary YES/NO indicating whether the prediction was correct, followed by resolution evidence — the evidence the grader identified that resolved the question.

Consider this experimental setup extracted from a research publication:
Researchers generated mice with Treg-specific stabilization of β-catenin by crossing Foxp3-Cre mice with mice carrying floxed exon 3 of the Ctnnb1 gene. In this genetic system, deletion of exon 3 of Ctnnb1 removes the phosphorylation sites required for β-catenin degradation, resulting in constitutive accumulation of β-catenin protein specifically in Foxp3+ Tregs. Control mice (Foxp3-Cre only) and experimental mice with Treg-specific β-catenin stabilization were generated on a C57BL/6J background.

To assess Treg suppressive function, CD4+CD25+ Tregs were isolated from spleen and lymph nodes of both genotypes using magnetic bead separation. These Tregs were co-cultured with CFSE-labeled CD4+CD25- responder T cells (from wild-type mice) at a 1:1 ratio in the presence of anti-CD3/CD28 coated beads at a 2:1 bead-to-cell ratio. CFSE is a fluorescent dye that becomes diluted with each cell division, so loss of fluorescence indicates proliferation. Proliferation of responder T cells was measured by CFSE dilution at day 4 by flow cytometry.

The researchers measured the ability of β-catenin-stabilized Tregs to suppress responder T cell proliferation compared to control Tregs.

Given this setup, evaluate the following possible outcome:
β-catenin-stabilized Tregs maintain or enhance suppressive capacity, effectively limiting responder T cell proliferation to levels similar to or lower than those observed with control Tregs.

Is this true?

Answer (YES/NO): NO